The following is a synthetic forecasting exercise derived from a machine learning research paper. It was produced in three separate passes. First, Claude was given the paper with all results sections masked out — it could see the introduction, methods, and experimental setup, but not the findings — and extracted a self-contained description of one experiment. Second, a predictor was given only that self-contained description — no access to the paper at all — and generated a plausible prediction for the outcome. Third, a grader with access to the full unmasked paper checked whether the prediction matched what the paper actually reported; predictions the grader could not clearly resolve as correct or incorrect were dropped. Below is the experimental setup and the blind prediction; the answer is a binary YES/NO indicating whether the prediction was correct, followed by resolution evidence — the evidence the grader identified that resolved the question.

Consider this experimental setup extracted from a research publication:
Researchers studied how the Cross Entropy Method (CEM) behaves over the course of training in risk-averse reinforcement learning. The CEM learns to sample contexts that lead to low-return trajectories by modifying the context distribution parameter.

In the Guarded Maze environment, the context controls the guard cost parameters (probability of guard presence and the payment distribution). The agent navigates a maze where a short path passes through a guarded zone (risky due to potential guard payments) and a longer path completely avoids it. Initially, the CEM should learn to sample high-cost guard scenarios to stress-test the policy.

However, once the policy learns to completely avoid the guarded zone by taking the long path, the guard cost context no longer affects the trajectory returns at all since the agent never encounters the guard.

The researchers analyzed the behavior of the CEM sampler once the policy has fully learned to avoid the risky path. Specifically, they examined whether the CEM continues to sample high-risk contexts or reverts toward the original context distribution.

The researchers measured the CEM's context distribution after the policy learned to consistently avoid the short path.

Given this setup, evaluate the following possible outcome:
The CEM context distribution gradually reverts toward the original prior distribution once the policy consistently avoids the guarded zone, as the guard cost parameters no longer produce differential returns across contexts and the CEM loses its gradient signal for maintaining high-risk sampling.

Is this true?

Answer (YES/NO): YES